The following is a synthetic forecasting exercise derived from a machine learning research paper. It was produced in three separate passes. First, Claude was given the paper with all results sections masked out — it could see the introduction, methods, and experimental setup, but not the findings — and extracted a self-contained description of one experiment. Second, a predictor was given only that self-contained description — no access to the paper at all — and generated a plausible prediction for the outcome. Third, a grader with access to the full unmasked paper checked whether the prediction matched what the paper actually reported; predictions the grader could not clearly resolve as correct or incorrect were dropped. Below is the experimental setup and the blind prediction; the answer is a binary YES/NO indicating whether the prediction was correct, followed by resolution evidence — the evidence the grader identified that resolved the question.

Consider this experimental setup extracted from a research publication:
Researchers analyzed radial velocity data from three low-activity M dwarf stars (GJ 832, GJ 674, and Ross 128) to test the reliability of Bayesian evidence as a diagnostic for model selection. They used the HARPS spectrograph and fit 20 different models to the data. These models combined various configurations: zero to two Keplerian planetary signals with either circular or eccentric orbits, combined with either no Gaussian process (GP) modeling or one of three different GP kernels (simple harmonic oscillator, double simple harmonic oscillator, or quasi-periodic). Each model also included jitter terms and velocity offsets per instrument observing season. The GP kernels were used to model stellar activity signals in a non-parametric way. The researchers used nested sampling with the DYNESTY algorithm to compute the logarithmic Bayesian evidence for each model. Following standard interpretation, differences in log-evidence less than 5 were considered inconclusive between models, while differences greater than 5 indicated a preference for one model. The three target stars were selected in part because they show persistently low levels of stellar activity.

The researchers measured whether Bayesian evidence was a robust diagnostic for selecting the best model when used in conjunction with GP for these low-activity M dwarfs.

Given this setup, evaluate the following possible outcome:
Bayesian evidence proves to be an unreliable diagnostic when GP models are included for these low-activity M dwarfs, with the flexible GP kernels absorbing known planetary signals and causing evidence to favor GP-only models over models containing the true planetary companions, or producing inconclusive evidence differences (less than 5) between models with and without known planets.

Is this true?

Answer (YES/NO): YES